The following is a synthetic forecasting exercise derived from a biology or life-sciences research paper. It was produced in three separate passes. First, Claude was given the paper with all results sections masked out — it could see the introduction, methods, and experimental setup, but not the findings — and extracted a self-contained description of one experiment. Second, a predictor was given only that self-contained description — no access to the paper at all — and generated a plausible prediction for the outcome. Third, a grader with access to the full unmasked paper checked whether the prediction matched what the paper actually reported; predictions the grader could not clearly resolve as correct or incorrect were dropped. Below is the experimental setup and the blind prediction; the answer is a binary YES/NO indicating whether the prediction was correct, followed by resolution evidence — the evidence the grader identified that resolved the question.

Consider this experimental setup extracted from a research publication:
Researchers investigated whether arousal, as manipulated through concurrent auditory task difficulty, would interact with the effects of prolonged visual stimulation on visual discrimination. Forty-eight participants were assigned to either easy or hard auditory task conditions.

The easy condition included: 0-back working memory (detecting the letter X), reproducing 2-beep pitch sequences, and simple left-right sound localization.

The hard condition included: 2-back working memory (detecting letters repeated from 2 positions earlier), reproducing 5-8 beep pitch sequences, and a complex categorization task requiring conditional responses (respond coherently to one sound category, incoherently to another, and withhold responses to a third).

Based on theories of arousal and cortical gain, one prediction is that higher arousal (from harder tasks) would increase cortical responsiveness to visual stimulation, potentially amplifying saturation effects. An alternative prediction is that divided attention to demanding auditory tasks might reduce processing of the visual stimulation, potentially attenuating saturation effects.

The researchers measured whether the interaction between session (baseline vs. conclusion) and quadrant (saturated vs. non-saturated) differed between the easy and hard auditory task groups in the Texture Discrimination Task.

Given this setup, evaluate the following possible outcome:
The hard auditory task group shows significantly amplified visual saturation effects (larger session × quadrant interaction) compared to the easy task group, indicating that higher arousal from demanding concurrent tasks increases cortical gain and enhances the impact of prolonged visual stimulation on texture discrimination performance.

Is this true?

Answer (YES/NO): YES